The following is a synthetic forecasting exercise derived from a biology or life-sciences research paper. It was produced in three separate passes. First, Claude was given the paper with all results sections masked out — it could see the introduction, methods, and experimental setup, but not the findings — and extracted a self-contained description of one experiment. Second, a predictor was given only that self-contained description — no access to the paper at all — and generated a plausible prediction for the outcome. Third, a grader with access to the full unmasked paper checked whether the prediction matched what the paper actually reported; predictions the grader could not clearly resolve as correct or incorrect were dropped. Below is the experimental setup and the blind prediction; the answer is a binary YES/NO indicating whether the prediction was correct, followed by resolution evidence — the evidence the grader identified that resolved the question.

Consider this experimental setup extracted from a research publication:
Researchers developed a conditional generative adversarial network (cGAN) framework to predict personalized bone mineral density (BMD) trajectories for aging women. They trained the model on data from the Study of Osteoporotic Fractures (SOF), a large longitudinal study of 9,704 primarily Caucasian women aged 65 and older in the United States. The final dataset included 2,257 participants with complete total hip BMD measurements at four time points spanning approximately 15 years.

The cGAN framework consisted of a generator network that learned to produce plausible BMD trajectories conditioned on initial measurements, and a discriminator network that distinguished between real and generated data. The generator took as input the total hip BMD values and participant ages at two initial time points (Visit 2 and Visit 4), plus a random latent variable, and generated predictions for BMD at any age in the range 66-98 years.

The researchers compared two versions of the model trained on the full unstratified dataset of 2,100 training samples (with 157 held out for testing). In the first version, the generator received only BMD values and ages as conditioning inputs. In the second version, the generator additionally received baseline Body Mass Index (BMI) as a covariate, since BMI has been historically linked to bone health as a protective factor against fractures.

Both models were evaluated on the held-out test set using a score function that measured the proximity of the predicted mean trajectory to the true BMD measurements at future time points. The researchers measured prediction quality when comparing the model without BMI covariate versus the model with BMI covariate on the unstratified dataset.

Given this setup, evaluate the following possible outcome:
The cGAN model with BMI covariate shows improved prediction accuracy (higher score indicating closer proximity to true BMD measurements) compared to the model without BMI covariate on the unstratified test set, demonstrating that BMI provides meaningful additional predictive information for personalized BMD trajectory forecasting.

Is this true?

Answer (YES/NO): NO